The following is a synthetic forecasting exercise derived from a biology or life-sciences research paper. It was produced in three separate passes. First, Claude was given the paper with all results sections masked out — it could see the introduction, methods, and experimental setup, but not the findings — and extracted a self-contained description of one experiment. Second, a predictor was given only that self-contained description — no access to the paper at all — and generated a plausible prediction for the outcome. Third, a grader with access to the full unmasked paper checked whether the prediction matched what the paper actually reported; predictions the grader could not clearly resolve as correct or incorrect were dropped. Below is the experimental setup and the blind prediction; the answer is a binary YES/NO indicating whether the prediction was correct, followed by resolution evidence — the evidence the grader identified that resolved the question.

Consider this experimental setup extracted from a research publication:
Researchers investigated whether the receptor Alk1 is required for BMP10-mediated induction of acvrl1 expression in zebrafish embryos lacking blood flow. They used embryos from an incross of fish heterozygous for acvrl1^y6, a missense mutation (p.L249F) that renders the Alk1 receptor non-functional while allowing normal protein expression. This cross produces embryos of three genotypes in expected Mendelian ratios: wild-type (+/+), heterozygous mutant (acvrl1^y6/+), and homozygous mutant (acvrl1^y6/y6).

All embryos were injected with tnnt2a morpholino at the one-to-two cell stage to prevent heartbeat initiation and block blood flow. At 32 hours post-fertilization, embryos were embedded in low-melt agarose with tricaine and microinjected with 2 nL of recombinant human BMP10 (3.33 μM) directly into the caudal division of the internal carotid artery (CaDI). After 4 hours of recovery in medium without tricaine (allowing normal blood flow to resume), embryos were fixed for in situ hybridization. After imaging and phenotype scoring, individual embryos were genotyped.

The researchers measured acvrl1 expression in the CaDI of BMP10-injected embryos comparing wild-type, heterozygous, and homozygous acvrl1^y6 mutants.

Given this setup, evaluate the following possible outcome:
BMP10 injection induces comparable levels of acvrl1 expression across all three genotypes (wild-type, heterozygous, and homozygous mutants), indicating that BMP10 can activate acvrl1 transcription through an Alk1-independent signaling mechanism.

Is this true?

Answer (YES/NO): NO